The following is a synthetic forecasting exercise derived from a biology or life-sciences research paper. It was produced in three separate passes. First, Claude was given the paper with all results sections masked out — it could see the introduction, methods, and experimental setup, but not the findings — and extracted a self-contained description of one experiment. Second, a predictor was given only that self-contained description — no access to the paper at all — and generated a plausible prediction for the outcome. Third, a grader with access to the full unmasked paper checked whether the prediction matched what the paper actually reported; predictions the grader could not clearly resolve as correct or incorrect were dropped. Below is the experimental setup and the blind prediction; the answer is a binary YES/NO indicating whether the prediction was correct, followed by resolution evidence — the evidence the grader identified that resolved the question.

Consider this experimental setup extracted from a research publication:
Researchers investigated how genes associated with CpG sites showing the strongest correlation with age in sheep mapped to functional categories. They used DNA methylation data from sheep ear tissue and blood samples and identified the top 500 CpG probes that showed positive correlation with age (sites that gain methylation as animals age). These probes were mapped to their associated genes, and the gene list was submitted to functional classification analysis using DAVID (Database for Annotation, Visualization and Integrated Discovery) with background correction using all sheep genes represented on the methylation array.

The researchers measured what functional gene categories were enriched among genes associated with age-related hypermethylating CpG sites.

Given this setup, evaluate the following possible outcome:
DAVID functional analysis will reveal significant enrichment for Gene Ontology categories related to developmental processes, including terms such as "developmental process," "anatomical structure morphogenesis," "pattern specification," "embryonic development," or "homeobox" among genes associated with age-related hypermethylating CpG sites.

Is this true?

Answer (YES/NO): NO